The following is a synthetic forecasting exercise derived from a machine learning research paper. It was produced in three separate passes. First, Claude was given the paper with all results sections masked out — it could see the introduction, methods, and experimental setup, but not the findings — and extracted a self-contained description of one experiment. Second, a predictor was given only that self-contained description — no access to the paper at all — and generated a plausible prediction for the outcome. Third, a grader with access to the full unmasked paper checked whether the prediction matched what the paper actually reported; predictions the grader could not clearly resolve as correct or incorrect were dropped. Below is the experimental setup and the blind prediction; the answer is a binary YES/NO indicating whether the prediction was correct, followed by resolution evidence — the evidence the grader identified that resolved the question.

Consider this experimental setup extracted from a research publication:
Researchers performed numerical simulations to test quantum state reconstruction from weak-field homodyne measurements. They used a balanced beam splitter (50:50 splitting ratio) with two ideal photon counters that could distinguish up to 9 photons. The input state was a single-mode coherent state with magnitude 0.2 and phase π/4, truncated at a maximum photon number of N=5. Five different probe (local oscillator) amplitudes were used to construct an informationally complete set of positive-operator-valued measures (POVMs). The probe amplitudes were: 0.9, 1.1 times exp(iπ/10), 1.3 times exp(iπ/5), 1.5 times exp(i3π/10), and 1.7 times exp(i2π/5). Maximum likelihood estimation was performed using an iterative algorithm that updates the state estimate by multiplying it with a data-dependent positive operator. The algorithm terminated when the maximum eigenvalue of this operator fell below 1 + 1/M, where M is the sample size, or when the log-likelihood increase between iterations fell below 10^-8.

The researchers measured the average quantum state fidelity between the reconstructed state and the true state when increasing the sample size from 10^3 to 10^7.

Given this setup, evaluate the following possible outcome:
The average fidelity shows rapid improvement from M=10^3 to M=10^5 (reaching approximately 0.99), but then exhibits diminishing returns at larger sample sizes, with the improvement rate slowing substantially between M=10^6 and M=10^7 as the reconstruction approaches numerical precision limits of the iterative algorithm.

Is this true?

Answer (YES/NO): YES